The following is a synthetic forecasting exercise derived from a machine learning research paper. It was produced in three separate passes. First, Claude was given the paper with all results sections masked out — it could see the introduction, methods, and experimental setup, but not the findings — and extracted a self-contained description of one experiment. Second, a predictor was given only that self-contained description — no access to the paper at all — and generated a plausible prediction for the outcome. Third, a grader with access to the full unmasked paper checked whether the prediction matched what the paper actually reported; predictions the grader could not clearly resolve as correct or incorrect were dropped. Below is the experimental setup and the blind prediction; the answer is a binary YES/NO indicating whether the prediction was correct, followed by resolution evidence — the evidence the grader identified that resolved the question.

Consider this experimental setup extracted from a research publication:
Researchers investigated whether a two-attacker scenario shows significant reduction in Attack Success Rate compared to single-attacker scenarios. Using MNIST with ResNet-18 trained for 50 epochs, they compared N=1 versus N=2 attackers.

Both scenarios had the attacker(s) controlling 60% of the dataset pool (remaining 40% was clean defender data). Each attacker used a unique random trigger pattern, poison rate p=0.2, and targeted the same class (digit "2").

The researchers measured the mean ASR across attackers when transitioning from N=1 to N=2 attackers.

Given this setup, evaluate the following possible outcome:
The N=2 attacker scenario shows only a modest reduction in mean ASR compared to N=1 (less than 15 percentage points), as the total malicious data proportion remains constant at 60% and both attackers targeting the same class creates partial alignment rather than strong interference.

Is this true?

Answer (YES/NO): NO